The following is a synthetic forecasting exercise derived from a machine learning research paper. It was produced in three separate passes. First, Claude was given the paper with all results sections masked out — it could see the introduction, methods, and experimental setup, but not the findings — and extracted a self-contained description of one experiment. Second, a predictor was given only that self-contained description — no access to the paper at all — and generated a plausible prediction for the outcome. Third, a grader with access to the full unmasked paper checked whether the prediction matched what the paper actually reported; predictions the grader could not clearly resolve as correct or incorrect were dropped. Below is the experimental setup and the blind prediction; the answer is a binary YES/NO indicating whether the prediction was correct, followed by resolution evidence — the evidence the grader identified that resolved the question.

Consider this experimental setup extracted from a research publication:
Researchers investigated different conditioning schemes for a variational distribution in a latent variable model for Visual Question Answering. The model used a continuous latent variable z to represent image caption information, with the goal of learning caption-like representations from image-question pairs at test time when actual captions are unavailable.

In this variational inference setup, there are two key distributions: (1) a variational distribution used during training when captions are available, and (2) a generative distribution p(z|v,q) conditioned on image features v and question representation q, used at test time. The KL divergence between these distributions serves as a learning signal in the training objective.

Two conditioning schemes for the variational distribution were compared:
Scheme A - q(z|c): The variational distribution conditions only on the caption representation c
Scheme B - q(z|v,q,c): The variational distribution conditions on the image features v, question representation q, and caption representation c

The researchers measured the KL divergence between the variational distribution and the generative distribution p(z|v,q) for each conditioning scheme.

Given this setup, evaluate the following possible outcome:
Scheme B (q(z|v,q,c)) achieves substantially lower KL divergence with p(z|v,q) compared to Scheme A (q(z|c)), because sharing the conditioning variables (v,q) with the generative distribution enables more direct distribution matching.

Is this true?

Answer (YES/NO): YES